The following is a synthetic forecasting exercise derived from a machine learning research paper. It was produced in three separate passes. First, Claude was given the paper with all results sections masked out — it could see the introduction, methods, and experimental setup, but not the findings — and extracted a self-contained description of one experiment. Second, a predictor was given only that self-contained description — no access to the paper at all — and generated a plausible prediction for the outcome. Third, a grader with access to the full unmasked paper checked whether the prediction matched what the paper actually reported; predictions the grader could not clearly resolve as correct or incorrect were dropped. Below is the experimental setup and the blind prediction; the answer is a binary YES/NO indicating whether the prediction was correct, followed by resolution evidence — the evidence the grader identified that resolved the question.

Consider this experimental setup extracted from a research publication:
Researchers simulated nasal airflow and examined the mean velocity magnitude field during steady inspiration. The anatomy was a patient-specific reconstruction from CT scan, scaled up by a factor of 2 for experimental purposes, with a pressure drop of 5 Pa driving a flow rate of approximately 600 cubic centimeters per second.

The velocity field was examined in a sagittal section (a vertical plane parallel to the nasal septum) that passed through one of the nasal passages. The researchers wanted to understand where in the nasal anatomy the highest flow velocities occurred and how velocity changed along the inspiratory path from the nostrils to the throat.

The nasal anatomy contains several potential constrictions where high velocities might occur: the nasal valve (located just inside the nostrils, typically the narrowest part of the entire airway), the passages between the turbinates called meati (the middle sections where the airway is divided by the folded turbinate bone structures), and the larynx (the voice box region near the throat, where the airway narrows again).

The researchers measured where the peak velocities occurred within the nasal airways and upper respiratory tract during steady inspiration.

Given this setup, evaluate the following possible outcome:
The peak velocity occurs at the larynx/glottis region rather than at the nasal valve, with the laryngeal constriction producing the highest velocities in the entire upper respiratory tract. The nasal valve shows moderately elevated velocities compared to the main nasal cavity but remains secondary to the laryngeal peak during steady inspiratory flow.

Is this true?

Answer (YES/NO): YES